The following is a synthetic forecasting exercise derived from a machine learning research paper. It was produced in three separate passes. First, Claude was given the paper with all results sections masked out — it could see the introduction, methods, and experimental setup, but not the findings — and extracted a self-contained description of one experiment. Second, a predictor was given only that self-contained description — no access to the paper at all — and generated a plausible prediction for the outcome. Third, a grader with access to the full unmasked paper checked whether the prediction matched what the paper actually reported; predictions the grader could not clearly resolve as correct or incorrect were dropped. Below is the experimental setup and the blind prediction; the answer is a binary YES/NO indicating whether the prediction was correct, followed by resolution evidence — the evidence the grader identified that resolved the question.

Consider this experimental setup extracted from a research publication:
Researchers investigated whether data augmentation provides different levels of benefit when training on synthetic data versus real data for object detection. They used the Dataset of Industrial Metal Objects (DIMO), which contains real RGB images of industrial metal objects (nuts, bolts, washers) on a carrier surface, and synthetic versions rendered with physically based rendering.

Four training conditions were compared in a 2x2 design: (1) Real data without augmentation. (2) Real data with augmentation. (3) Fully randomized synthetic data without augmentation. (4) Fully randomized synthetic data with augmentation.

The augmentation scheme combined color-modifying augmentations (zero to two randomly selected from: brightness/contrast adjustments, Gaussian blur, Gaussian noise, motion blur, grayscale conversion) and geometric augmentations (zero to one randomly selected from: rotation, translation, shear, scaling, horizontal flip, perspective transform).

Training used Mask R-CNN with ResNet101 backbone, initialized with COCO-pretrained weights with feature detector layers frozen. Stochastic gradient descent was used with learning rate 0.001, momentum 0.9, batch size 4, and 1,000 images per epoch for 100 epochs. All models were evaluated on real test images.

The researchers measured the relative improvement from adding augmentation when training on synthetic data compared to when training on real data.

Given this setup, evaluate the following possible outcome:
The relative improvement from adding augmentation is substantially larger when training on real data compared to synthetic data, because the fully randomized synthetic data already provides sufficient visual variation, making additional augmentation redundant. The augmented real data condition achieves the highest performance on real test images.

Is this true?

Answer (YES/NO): NO